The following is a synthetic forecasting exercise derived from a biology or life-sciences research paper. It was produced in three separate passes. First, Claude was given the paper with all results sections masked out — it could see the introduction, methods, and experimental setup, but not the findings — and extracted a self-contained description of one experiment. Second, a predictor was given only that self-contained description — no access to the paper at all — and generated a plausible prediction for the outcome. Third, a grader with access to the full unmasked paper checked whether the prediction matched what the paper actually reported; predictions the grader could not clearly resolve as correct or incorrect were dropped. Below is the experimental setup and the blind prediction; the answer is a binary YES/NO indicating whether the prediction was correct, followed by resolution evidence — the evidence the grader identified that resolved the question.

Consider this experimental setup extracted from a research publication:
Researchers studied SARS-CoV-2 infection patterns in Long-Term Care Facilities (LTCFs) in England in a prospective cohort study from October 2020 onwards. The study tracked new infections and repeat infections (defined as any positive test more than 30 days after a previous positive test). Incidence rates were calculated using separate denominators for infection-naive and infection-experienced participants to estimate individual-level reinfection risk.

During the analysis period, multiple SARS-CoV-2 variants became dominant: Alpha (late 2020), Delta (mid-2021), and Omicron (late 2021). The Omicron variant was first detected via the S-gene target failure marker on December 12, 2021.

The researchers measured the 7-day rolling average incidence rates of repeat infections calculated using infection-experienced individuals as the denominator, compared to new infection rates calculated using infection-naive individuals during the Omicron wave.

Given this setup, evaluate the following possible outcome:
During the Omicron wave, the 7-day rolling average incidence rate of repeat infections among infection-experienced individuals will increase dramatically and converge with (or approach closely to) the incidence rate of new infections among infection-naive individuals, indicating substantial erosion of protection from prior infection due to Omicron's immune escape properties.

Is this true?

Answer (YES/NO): YES